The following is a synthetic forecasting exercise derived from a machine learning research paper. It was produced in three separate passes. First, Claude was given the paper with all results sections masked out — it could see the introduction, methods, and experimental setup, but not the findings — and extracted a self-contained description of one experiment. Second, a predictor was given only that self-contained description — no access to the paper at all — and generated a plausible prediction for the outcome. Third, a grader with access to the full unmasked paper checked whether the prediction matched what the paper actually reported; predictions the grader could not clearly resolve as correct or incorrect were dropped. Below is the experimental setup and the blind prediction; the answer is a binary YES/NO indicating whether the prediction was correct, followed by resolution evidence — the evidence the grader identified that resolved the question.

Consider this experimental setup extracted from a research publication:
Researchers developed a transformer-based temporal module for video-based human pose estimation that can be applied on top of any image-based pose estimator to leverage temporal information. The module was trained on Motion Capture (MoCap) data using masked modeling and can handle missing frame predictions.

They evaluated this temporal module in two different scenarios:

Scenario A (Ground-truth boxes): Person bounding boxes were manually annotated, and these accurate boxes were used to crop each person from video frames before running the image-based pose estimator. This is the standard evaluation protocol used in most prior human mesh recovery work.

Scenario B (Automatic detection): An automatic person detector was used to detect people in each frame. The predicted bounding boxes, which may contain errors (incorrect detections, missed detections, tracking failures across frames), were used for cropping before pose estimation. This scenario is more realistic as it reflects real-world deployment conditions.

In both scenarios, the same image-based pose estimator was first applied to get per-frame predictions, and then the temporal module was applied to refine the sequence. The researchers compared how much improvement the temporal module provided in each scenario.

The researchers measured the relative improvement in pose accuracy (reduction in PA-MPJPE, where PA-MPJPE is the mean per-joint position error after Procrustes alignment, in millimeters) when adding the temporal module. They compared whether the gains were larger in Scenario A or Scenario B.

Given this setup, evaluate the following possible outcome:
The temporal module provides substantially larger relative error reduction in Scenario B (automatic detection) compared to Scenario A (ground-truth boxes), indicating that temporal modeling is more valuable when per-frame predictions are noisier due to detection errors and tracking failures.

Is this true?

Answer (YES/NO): YES